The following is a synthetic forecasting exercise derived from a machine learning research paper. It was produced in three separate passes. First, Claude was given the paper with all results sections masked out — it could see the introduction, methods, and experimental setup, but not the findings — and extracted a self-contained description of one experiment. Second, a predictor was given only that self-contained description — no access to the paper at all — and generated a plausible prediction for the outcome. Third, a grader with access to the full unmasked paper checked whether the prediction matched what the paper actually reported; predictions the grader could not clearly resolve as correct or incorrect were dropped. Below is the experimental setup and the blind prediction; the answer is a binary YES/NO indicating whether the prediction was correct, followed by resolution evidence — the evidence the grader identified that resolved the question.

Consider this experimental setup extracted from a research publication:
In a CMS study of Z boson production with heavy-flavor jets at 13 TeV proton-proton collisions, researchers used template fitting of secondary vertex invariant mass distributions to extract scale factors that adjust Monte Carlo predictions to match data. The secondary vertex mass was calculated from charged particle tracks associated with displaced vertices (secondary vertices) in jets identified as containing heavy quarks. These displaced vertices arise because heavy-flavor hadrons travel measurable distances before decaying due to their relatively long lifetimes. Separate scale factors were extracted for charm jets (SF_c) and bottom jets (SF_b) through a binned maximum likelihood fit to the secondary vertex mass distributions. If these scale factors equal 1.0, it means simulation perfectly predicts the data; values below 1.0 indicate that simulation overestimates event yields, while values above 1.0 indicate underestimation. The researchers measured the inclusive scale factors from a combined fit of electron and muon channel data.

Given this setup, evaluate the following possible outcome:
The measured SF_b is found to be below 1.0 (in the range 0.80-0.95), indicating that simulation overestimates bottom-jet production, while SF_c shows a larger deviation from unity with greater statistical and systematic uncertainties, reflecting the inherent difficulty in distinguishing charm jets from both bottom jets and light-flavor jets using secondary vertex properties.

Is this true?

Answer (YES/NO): YES